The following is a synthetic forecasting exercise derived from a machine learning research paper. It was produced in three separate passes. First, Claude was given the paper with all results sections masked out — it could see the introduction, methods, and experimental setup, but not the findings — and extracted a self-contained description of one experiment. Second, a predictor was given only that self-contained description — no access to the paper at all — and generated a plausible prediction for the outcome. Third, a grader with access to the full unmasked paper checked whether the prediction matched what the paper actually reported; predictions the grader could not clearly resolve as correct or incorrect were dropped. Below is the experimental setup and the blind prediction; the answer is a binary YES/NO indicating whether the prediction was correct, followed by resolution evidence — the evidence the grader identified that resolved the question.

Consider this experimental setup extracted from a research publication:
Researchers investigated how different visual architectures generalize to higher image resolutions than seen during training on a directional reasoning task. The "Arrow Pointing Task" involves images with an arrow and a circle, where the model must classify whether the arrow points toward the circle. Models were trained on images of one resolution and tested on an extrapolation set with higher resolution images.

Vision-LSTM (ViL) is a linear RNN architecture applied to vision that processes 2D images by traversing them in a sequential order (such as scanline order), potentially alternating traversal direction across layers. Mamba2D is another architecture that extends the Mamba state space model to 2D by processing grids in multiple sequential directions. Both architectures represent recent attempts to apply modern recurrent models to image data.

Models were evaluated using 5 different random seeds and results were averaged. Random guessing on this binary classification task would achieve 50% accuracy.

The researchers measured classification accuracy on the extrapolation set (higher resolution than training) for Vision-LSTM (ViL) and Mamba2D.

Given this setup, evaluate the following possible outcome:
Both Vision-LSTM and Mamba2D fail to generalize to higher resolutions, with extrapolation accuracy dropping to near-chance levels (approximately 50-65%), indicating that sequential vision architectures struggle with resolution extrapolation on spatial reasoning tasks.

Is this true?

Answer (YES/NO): YES